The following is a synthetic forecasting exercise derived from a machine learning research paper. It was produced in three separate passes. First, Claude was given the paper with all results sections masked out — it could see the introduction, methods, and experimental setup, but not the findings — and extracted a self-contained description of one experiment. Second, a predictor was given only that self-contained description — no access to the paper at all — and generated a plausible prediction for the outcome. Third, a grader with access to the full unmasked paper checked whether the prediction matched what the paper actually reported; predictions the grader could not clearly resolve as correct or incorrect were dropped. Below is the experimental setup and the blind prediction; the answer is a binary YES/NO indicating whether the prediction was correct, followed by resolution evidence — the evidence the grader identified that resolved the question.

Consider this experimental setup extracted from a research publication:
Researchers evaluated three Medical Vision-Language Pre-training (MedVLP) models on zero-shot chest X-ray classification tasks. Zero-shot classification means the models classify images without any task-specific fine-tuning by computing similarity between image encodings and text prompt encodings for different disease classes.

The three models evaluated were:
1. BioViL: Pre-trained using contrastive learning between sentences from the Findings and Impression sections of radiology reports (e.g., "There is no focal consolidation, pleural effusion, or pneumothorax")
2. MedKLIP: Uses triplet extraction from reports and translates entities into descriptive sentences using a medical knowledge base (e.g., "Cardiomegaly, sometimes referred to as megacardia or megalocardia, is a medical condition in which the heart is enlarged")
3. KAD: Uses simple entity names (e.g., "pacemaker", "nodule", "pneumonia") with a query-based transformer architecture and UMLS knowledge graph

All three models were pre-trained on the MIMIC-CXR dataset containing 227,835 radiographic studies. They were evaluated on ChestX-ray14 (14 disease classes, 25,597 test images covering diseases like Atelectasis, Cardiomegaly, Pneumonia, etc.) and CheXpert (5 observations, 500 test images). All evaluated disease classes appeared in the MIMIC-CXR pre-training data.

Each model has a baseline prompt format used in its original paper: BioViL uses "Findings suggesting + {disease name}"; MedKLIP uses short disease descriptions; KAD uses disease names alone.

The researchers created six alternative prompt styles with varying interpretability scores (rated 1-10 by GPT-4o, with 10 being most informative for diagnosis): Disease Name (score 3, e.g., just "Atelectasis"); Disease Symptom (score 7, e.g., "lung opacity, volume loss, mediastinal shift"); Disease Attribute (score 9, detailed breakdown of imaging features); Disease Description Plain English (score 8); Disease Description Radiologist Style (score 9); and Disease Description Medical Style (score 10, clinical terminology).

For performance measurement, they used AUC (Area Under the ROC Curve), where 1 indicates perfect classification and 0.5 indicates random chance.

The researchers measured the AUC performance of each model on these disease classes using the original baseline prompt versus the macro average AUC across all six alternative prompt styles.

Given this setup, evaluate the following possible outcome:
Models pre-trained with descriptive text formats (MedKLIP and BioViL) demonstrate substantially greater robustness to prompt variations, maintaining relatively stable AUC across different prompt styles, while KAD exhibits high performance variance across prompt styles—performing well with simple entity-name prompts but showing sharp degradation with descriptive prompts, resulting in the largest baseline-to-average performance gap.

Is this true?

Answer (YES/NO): NO